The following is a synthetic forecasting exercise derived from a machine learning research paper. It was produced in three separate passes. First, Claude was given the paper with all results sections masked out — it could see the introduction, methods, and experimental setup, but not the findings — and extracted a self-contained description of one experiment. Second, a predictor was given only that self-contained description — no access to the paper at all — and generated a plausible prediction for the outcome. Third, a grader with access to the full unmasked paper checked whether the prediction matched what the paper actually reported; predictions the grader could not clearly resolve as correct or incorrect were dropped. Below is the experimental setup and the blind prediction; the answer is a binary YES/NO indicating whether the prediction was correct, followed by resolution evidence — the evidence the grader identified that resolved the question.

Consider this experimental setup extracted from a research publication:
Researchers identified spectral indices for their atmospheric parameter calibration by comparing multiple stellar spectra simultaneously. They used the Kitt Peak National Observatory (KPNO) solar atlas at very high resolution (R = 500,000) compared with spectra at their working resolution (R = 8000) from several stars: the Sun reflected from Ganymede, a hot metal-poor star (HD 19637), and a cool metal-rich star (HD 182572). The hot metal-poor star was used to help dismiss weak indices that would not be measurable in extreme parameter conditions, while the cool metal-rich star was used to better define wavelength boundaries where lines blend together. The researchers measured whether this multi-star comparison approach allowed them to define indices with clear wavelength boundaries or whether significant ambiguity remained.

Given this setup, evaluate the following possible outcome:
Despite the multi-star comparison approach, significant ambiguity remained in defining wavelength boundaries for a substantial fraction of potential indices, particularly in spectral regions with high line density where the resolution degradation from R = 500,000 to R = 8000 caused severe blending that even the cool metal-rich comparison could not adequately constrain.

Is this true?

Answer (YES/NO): NO